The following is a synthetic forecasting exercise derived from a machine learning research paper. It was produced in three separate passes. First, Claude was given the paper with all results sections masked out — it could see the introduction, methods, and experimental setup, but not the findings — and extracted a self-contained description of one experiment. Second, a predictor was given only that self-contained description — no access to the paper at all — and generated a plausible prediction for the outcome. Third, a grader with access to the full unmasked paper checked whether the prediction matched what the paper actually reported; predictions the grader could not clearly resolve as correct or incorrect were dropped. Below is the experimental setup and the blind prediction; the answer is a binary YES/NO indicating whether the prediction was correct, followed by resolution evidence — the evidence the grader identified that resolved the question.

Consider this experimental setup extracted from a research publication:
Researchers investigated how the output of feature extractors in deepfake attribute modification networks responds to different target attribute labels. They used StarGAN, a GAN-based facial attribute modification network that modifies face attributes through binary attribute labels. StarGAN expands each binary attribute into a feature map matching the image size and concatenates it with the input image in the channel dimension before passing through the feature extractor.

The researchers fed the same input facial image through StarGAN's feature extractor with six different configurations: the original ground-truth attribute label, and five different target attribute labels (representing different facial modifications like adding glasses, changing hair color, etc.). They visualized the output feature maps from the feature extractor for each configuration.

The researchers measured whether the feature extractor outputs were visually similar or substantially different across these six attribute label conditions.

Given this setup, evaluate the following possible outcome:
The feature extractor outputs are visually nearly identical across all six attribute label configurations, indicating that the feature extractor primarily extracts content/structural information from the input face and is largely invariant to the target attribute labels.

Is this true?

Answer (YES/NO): YES